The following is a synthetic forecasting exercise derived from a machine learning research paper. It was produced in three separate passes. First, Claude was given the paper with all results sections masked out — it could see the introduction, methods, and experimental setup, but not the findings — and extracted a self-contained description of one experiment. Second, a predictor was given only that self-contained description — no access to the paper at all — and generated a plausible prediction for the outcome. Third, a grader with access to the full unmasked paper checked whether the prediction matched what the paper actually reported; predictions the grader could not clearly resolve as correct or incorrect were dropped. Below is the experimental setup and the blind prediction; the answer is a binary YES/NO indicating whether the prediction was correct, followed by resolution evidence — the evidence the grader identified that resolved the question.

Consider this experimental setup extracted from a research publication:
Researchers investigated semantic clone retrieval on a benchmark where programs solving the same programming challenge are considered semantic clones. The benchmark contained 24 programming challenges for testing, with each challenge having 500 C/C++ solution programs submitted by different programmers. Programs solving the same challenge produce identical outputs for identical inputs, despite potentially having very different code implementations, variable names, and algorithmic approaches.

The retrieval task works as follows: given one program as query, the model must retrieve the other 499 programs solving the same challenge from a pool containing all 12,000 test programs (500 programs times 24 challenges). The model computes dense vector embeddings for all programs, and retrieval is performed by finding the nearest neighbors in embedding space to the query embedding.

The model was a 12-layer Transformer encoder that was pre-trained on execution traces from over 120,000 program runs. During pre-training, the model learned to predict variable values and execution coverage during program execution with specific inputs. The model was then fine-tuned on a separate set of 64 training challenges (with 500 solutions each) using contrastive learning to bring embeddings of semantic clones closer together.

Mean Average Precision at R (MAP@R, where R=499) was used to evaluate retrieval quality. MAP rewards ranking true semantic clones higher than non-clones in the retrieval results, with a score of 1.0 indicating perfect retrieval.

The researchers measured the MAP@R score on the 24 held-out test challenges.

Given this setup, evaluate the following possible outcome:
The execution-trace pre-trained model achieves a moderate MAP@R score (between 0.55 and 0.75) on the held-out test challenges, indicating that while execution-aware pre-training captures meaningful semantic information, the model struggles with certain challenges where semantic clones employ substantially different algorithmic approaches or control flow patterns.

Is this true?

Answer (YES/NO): NO